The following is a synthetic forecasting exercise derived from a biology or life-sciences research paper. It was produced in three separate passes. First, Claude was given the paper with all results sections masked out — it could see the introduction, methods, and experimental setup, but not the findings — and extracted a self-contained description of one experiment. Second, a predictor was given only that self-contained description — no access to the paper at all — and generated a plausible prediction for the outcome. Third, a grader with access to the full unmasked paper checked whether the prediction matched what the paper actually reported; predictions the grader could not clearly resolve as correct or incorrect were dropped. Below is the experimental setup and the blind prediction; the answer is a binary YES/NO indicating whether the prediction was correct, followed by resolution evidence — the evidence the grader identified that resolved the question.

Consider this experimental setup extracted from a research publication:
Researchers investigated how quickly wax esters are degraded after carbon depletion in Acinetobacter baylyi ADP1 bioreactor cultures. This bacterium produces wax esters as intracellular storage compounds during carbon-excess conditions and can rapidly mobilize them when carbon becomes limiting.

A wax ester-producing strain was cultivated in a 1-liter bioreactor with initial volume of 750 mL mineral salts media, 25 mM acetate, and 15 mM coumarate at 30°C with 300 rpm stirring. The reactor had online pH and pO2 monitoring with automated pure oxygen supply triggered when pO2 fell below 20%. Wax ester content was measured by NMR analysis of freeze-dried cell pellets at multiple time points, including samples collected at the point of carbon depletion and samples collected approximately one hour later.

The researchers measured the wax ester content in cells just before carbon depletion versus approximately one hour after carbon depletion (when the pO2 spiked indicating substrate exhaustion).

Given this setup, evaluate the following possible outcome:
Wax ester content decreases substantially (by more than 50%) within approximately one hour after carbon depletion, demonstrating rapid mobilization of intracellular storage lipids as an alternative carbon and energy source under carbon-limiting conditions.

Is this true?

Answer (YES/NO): YES